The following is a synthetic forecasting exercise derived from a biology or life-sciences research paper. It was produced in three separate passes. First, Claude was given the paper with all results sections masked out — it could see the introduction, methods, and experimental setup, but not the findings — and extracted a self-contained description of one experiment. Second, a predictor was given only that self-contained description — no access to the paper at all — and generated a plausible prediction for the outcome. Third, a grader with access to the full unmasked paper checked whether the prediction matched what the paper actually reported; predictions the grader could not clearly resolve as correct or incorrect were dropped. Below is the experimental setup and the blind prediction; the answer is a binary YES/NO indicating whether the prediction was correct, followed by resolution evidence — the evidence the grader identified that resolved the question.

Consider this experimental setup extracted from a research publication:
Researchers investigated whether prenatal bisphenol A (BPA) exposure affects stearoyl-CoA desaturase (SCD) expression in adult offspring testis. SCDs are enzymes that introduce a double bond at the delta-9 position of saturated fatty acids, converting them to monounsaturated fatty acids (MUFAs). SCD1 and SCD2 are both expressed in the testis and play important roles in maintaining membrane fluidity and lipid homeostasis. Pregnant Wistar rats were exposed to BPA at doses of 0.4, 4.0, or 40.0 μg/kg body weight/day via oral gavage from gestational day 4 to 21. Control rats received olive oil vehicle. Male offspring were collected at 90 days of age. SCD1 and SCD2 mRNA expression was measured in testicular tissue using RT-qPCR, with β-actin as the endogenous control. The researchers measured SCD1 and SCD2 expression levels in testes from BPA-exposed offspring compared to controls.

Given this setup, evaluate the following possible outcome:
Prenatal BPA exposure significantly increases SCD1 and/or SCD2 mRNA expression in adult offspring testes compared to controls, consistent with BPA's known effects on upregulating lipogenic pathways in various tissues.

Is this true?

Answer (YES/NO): NO